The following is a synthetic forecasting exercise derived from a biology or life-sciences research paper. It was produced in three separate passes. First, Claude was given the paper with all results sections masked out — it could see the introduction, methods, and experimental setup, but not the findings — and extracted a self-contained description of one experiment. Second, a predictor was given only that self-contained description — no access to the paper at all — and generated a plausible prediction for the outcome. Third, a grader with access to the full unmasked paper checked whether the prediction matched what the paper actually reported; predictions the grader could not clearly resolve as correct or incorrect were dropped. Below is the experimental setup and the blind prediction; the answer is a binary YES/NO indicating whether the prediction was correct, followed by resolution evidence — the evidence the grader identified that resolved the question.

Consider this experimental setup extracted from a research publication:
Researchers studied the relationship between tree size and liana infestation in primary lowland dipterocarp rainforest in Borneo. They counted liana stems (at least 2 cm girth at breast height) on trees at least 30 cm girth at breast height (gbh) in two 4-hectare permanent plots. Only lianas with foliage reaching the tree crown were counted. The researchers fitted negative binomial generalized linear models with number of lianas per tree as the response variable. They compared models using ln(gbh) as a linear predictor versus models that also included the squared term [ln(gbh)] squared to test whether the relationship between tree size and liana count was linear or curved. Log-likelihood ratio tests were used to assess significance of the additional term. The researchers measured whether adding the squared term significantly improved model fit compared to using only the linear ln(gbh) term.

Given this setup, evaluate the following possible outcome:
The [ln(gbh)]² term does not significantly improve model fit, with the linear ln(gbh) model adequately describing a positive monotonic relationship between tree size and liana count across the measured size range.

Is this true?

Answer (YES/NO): NO